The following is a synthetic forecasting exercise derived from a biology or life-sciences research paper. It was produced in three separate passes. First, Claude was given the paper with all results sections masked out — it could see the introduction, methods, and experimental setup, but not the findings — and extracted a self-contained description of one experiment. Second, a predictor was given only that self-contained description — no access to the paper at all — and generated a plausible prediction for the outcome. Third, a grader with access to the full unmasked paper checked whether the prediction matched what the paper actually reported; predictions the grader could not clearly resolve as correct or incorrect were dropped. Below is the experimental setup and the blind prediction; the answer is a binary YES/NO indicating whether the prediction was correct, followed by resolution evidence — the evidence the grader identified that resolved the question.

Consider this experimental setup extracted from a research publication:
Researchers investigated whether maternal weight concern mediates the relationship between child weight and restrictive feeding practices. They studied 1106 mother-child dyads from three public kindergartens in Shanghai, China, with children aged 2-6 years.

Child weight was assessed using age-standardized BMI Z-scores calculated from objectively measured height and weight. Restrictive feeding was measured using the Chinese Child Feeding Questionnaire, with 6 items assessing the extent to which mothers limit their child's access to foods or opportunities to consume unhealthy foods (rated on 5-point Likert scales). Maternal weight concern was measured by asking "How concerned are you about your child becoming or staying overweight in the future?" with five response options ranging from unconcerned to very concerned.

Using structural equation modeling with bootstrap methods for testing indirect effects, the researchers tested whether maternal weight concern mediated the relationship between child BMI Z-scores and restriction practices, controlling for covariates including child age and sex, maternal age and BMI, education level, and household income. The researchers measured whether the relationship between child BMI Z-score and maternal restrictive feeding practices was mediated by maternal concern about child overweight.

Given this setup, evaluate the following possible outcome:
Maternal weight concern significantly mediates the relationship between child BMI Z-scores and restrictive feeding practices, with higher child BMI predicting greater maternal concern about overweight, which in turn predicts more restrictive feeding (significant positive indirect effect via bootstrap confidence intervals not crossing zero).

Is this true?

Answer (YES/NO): YES